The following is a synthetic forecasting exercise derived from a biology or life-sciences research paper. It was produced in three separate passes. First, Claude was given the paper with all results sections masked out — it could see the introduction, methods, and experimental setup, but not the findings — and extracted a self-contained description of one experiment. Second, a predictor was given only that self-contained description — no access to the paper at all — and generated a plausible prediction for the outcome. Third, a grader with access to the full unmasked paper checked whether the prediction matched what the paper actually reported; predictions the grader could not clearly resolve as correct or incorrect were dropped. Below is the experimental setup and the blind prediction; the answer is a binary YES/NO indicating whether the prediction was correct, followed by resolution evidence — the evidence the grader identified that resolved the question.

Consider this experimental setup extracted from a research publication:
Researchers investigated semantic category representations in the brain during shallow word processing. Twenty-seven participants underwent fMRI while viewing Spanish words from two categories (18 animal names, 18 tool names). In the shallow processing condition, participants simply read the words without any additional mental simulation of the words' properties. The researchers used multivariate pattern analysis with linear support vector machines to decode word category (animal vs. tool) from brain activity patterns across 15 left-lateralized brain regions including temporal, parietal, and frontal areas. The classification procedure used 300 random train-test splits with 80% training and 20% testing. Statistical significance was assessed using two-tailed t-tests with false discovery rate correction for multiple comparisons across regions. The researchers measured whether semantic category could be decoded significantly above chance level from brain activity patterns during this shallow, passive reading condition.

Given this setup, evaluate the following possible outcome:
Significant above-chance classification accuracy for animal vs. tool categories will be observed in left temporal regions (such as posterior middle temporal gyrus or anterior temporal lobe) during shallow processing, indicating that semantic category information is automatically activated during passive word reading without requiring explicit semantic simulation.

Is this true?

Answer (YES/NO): YES